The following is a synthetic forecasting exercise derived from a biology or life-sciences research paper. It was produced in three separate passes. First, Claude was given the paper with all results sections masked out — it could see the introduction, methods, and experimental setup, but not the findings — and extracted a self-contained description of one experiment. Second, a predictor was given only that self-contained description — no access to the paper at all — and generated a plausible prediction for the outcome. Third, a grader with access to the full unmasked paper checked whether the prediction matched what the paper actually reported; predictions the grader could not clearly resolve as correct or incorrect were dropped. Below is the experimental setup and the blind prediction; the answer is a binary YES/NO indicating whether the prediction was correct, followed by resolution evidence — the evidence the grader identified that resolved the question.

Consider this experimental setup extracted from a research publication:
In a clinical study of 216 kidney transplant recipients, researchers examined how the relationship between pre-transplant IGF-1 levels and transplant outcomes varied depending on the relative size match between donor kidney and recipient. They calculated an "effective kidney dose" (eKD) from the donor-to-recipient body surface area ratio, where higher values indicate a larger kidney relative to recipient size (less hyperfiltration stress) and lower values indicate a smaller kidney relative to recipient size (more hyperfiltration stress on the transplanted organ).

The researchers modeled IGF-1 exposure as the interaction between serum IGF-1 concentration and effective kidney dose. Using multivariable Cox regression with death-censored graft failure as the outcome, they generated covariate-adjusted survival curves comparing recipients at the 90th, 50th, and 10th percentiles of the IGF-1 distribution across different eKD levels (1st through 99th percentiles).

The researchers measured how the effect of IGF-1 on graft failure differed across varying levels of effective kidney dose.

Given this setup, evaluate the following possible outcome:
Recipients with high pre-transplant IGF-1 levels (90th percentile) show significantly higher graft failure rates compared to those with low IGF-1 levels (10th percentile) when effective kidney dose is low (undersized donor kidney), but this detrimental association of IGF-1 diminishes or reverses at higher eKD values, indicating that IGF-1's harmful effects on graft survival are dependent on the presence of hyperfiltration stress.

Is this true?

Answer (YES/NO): YES